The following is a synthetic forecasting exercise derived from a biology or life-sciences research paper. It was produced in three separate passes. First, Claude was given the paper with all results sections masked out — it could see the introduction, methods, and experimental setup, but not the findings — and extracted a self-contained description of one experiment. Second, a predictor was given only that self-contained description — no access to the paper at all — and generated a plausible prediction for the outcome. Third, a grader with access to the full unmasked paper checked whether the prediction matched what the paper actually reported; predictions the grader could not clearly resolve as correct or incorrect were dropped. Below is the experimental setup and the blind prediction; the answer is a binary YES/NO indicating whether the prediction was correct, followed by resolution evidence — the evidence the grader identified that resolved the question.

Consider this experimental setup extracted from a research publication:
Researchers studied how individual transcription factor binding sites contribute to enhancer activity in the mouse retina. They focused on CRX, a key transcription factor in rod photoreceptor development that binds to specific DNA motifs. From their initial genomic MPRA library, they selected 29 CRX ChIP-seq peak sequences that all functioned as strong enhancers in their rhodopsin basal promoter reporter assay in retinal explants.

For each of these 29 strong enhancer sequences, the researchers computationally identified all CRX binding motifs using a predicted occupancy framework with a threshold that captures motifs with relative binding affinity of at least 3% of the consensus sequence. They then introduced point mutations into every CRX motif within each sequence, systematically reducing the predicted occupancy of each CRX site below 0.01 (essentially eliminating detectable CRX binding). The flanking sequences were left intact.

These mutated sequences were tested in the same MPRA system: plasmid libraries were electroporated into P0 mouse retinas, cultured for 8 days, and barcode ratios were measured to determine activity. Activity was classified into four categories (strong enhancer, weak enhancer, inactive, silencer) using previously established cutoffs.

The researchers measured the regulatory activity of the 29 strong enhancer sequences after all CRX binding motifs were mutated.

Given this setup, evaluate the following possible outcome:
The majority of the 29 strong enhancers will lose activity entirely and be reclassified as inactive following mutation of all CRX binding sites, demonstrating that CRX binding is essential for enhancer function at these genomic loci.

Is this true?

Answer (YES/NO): NO